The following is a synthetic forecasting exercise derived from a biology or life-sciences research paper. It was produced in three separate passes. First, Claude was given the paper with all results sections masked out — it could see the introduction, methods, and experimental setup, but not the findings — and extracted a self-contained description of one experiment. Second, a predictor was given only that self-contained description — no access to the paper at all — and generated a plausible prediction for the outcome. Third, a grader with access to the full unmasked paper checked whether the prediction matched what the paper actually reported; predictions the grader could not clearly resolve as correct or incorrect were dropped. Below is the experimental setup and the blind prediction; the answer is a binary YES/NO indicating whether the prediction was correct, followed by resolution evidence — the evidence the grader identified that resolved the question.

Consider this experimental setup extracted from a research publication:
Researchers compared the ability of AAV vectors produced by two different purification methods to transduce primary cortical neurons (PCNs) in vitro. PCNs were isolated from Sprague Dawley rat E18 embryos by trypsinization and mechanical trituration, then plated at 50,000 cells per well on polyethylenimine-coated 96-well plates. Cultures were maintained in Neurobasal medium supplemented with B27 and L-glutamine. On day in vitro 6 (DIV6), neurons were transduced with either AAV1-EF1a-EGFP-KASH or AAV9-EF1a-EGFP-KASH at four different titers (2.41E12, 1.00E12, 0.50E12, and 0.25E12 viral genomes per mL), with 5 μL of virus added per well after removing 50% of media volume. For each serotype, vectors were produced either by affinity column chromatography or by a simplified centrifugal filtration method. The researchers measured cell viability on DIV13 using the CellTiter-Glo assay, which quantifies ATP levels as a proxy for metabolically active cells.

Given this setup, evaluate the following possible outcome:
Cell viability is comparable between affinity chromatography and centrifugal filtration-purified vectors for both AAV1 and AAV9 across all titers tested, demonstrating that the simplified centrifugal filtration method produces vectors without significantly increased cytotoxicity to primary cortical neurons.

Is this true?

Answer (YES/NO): YES